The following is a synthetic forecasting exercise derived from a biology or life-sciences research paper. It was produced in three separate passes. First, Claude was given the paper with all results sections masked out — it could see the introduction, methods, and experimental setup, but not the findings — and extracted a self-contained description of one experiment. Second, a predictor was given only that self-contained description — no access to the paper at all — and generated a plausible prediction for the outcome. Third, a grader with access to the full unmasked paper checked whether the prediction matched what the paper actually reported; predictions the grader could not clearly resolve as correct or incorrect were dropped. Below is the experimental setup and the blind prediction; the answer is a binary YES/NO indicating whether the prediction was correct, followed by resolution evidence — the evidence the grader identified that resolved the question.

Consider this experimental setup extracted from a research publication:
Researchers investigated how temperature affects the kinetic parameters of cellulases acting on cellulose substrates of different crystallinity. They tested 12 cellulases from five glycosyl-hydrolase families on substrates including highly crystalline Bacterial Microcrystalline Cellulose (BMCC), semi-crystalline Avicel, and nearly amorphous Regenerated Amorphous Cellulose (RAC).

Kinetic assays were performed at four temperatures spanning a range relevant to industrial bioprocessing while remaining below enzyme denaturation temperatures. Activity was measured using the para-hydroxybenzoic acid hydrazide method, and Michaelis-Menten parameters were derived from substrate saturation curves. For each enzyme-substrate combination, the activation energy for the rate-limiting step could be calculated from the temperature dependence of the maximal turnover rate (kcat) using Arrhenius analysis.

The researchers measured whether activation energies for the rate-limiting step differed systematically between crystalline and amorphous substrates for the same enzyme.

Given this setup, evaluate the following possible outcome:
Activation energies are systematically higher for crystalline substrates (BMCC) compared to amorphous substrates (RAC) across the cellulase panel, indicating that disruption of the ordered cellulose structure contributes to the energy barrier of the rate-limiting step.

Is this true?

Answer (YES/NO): NO